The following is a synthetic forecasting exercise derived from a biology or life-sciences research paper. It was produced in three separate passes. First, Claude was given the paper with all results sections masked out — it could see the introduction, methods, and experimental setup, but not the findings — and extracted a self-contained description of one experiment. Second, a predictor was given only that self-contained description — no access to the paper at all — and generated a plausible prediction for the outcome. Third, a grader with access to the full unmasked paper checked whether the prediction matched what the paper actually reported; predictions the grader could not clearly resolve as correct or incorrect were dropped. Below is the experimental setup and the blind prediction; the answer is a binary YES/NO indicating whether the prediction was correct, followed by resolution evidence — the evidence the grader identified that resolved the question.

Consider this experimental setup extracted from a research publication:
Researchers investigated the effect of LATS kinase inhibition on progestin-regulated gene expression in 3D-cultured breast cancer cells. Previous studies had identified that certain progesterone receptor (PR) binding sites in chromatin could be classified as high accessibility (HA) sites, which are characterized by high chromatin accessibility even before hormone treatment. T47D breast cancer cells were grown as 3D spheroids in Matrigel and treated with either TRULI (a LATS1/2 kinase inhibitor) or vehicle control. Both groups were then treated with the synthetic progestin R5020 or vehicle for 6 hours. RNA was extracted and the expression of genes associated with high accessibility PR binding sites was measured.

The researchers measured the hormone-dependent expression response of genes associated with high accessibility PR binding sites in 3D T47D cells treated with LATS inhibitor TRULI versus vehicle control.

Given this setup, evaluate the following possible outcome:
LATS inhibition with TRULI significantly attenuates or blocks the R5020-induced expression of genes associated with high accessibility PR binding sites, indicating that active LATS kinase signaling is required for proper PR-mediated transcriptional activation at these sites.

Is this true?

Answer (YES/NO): YES